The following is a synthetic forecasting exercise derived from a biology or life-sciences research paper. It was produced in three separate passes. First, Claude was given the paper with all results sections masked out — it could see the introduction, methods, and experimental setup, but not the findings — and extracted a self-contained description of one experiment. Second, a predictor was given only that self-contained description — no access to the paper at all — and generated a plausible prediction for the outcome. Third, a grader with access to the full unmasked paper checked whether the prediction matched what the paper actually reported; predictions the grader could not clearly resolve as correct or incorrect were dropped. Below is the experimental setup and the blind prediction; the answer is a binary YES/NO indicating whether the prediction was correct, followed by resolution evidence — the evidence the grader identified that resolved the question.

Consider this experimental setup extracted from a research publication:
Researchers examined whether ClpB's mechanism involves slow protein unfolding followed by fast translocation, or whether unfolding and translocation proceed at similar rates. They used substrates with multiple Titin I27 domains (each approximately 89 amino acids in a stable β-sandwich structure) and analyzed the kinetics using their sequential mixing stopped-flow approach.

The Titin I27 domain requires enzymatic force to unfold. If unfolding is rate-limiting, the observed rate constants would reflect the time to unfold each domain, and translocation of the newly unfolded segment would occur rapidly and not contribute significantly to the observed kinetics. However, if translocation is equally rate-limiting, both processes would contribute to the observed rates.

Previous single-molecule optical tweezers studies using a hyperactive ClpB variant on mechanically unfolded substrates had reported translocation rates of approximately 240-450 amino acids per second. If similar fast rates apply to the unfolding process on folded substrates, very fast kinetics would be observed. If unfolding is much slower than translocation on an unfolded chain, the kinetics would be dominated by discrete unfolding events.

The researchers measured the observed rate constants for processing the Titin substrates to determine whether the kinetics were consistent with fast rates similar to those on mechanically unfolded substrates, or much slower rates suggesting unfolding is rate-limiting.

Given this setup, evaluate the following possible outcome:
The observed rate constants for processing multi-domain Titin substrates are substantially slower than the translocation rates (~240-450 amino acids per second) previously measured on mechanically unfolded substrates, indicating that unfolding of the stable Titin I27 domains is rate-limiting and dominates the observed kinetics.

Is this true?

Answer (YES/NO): YES